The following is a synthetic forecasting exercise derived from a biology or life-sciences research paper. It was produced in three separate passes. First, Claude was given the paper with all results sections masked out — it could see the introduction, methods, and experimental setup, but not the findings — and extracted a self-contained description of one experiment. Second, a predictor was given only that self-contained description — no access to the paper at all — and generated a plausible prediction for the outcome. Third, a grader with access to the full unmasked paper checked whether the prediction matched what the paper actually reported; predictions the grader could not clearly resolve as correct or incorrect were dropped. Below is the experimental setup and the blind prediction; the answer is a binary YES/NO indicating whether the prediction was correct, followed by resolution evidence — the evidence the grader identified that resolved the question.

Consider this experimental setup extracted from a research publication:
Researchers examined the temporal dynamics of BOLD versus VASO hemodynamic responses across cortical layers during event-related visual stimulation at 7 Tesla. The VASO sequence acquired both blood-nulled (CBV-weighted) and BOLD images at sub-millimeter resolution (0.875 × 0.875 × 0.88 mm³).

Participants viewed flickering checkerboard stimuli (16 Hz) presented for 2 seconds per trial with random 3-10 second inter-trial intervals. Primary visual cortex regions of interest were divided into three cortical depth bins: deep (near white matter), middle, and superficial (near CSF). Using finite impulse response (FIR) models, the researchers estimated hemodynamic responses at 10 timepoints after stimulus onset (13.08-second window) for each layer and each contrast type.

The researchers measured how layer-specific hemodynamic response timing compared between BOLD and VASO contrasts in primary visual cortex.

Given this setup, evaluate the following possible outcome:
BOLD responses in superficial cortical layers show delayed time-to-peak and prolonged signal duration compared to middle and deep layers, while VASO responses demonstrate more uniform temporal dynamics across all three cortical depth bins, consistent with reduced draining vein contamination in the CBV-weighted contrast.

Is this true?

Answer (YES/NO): NO